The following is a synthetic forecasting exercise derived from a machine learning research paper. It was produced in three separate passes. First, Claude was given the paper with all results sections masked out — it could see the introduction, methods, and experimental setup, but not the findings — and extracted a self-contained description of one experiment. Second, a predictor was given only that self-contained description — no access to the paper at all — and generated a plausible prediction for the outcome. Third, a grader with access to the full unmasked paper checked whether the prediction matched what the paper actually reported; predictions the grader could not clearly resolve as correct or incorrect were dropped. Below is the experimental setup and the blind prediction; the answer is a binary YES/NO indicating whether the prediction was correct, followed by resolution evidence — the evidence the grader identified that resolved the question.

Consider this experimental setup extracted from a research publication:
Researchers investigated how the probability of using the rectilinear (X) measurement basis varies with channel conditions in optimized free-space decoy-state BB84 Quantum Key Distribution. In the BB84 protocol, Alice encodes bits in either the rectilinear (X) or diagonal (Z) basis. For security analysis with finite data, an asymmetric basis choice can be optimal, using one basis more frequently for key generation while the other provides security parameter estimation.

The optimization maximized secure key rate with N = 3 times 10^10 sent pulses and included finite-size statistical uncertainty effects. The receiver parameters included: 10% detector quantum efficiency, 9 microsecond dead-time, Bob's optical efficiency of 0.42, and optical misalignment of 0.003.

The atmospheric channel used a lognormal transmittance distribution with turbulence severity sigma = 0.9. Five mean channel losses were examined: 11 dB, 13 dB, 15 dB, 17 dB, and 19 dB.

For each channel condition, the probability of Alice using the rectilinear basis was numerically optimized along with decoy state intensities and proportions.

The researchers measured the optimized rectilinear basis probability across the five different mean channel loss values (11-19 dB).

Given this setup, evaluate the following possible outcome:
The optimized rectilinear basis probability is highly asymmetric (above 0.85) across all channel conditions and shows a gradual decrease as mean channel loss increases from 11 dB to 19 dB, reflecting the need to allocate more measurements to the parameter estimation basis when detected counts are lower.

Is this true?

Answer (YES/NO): NO